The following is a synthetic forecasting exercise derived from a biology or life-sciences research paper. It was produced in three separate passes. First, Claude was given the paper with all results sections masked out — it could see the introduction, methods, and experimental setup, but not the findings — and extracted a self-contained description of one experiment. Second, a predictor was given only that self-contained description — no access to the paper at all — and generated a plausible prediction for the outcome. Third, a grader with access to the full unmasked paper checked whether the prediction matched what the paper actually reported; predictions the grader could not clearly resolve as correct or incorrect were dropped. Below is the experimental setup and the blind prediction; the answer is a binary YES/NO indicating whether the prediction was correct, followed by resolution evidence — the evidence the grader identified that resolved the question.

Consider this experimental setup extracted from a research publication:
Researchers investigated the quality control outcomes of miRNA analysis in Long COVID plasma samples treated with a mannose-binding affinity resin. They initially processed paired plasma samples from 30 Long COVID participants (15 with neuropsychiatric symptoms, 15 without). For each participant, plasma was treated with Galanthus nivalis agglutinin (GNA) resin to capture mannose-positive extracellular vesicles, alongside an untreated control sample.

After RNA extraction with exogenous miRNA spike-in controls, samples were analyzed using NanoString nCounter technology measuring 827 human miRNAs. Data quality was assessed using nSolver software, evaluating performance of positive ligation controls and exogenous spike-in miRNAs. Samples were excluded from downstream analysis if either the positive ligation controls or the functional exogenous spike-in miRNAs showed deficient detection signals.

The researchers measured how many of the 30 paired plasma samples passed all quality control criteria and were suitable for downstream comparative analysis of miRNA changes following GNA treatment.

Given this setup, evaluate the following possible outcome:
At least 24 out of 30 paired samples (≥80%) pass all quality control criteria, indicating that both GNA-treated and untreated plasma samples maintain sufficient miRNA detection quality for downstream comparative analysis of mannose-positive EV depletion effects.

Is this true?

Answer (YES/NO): NO